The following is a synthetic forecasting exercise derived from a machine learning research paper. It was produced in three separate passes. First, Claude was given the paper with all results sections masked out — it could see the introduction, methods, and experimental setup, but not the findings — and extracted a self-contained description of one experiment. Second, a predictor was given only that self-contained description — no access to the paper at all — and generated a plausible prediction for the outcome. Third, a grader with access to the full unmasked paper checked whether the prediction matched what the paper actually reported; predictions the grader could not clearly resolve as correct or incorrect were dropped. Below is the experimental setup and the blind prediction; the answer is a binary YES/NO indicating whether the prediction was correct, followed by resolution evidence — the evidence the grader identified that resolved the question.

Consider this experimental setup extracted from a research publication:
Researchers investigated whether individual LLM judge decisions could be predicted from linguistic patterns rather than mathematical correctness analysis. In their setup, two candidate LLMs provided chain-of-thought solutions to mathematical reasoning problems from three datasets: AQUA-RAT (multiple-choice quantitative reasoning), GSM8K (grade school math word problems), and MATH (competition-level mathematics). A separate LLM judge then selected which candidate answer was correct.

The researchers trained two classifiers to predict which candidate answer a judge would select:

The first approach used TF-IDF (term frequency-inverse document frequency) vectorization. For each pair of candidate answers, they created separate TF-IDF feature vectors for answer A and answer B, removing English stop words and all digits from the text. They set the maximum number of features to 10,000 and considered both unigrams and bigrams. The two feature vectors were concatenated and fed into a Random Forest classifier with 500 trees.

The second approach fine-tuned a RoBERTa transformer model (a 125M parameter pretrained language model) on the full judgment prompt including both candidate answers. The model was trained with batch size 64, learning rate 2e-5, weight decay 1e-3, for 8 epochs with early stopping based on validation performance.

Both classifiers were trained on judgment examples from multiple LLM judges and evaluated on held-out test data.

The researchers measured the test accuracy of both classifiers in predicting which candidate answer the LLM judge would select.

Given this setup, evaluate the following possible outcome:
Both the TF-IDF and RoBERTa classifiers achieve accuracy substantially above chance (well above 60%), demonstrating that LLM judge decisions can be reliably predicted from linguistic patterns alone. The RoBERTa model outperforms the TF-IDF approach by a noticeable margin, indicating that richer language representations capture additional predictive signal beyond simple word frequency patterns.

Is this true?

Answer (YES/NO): NO